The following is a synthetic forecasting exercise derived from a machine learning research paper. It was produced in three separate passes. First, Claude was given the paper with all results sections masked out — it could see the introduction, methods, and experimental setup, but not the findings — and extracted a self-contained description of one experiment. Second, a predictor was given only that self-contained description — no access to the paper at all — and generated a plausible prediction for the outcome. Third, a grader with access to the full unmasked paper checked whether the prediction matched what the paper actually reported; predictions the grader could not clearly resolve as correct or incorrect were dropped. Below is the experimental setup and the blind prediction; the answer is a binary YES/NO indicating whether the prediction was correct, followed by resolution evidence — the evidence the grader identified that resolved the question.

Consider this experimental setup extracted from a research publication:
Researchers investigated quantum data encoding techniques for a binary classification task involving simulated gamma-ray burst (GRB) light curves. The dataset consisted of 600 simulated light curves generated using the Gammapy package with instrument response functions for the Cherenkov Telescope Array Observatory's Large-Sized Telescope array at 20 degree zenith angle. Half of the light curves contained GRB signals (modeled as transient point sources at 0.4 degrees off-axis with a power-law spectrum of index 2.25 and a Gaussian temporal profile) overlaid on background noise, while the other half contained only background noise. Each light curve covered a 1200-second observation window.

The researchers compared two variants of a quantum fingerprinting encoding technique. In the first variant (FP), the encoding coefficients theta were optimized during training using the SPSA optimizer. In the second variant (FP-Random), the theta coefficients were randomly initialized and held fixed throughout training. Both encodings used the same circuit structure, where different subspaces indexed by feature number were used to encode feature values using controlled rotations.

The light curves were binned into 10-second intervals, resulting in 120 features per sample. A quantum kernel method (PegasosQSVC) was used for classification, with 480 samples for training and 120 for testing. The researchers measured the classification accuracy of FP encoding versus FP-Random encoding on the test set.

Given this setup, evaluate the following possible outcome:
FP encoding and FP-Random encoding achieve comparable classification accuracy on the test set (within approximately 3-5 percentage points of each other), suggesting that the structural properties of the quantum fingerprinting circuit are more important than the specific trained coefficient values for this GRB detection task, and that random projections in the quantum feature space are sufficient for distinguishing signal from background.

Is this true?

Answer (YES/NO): YES